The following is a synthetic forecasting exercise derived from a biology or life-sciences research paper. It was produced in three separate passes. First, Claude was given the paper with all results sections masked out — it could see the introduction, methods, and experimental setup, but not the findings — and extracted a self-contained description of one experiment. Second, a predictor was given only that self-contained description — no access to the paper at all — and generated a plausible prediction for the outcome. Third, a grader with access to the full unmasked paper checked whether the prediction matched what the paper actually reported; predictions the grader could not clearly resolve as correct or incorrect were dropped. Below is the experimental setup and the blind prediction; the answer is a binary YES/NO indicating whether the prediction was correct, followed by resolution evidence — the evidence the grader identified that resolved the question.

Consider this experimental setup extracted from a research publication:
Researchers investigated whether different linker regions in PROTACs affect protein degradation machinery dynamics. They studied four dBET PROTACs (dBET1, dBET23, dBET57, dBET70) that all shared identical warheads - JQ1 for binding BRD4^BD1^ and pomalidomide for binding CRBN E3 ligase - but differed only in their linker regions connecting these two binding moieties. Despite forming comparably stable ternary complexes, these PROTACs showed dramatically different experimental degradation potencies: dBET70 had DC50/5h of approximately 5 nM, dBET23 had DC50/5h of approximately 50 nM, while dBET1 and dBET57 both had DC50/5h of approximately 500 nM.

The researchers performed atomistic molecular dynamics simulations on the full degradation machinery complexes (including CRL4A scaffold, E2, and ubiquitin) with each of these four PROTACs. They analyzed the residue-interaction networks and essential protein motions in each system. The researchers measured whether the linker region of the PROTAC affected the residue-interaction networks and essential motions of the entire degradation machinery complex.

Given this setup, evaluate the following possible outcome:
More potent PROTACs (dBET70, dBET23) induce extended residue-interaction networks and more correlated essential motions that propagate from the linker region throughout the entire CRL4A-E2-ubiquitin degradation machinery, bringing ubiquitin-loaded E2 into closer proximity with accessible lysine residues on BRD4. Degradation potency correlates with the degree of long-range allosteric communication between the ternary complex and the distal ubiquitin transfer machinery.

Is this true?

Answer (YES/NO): NO